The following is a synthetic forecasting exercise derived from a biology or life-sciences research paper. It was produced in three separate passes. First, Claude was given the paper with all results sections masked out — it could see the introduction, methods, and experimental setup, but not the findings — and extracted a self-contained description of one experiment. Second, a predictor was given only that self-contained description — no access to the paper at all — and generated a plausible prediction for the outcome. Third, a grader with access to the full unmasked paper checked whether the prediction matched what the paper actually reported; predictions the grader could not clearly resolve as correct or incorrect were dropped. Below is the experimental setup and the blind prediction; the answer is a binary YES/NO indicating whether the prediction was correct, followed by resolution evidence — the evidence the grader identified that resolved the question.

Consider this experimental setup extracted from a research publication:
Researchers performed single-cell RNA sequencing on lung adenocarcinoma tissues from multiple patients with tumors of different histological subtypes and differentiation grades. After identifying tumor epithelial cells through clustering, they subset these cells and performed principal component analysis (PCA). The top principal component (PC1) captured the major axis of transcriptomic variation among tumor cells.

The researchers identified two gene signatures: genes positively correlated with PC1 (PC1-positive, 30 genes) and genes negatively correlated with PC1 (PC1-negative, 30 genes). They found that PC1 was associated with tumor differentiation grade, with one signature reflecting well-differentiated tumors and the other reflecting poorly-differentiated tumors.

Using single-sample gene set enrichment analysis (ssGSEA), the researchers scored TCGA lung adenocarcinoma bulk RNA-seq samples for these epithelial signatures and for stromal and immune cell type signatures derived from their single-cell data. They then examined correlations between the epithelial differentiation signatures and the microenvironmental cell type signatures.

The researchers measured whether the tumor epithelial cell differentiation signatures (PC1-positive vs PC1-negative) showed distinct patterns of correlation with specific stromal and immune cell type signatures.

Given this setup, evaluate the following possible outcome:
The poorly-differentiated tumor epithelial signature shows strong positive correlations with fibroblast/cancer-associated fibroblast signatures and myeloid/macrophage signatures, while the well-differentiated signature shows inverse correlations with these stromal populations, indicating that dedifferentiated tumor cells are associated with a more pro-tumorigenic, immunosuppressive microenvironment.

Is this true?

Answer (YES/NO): NO